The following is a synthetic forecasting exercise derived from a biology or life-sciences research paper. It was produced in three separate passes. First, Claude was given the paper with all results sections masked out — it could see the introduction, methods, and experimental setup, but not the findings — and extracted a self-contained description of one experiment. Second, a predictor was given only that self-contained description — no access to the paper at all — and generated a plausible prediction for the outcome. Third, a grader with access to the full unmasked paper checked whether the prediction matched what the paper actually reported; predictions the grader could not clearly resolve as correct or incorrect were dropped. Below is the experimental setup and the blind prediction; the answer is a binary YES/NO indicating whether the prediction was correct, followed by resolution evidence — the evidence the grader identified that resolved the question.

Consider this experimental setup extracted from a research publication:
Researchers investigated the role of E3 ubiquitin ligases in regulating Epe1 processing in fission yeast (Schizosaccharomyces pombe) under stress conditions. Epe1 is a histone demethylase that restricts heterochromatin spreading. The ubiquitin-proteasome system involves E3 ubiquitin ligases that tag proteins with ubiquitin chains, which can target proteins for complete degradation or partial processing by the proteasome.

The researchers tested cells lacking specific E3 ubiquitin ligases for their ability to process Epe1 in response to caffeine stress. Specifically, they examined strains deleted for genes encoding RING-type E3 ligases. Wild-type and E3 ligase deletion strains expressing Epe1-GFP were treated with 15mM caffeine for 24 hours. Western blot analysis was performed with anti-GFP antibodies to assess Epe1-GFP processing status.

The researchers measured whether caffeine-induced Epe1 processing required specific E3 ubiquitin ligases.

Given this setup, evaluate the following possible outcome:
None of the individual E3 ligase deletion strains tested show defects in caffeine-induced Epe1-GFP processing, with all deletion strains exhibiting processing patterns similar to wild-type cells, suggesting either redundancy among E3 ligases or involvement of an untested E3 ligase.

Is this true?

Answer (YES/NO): NO